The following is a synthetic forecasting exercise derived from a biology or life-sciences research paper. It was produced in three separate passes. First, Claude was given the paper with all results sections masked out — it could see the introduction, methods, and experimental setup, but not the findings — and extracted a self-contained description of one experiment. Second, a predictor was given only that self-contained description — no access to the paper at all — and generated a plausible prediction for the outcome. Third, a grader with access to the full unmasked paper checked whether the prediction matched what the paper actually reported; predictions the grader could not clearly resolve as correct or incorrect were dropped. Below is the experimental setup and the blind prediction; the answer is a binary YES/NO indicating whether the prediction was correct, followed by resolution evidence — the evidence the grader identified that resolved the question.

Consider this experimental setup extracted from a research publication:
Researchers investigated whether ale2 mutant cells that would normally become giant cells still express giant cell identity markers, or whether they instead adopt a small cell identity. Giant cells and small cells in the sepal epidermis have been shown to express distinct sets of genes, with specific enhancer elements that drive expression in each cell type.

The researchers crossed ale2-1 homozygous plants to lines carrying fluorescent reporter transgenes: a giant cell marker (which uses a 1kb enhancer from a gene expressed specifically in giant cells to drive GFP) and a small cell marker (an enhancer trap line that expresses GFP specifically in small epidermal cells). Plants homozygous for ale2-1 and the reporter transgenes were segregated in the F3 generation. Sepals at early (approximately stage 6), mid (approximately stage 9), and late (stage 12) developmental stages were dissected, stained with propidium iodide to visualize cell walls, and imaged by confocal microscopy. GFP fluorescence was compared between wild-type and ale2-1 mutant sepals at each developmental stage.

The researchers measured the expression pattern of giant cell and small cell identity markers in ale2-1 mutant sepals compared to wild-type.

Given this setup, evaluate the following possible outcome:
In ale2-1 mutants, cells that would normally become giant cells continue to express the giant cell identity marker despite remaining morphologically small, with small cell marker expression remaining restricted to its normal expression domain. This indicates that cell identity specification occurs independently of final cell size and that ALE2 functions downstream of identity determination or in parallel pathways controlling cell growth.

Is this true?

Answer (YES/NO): NO